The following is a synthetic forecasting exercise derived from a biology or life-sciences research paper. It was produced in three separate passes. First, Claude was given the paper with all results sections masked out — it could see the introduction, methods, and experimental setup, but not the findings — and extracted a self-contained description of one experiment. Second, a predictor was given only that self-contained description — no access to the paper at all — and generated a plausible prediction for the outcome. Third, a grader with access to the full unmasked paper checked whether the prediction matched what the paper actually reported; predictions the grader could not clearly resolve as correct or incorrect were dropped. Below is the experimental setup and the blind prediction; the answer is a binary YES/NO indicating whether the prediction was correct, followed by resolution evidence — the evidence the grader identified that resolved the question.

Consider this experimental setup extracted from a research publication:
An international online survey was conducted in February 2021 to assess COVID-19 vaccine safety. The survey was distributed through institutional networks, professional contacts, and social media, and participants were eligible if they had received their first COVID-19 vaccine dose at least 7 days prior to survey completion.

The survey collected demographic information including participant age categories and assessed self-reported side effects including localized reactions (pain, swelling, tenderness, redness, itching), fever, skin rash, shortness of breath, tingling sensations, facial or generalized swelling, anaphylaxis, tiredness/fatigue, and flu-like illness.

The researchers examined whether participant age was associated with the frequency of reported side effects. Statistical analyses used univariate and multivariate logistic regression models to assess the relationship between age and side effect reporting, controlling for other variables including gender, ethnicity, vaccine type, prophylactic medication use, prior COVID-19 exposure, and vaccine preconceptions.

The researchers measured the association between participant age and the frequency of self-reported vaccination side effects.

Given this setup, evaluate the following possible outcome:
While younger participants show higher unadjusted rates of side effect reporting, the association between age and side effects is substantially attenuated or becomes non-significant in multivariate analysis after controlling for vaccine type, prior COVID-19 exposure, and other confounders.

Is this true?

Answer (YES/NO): NO